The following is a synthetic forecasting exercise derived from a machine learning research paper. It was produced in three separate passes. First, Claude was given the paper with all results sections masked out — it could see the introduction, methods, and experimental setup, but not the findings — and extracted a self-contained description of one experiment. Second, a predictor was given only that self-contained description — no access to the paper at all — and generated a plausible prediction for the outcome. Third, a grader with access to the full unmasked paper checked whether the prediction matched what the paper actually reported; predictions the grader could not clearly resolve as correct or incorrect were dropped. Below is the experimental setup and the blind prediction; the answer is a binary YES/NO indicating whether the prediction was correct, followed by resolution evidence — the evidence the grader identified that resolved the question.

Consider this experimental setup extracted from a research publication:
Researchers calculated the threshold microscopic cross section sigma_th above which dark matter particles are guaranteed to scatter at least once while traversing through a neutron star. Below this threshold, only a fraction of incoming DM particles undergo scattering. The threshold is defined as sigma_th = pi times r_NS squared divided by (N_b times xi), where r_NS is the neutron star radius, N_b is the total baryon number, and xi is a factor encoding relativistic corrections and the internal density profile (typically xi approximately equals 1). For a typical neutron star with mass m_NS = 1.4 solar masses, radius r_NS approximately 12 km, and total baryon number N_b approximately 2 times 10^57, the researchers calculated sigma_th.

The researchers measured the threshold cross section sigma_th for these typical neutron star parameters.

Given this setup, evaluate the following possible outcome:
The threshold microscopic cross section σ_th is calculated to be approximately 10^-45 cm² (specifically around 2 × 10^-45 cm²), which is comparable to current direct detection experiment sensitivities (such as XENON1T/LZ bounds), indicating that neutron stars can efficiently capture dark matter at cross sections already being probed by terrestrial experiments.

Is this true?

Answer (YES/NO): YES